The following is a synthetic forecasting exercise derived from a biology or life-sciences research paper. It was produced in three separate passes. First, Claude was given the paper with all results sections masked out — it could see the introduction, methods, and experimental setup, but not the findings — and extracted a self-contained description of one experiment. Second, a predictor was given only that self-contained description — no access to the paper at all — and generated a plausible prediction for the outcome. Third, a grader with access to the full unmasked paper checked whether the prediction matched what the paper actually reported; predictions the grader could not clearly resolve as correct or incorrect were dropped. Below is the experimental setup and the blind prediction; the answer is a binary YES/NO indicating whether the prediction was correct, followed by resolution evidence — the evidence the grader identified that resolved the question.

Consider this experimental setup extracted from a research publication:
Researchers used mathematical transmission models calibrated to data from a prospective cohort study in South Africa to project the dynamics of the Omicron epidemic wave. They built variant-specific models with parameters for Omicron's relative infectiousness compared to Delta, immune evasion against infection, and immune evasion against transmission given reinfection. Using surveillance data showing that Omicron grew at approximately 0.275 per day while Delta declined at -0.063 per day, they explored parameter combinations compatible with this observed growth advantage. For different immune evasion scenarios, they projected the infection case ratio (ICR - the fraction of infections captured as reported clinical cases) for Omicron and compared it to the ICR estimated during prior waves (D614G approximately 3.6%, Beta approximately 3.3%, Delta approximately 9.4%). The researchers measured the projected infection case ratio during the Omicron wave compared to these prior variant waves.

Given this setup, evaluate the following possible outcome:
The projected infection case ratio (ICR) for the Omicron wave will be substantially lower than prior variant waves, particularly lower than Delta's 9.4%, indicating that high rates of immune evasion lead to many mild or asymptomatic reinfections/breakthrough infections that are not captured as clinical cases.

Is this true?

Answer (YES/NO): YES